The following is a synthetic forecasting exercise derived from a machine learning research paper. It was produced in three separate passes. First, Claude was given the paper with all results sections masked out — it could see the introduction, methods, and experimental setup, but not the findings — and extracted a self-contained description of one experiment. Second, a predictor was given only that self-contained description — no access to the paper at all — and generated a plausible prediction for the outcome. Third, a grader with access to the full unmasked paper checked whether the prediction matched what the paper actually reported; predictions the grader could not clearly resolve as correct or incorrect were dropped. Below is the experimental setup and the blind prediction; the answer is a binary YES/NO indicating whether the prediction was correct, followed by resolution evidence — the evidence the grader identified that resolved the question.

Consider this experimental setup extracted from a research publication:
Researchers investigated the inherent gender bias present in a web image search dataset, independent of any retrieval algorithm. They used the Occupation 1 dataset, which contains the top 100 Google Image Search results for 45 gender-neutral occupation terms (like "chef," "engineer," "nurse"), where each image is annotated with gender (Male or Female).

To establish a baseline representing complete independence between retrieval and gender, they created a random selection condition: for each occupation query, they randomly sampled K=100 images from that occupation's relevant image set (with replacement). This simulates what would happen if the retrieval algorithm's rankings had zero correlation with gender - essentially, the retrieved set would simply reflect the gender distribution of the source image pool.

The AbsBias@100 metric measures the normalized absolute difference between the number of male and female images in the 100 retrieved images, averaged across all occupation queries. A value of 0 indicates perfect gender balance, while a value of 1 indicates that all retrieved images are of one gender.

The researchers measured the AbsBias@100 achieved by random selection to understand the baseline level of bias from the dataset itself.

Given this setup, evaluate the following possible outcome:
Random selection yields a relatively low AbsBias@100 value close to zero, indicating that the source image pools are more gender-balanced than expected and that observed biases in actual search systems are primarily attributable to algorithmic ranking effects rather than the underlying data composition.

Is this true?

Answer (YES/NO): NO